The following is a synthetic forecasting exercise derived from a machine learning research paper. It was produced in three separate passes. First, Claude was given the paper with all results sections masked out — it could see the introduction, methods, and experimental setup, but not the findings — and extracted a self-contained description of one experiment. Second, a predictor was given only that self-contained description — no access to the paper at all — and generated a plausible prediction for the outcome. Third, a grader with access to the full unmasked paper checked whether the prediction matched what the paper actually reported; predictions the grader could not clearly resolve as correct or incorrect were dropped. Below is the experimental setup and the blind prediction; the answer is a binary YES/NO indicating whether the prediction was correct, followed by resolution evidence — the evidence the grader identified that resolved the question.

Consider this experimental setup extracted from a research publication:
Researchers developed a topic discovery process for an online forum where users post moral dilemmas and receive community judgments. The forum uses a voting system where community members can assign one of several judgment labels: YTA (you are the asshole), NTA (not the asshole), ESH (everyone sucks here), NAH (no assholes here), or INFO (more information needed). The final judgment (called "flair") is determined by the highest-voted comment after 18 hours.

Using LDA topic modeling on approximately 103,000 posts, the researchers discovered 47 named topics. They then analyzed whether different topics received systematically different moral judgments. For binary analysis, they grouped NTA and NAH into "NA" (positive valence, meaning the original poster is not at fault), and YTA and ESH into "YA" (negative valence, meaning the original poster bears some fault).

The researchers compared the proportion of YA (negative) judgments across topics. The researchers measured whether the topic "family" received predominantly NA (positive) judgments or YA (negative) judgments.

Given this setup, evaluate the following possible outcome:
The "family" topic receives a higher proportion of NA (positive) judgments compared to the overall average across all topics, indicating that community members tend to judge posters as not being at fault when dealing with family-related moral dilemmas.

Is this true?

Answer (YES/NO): YES